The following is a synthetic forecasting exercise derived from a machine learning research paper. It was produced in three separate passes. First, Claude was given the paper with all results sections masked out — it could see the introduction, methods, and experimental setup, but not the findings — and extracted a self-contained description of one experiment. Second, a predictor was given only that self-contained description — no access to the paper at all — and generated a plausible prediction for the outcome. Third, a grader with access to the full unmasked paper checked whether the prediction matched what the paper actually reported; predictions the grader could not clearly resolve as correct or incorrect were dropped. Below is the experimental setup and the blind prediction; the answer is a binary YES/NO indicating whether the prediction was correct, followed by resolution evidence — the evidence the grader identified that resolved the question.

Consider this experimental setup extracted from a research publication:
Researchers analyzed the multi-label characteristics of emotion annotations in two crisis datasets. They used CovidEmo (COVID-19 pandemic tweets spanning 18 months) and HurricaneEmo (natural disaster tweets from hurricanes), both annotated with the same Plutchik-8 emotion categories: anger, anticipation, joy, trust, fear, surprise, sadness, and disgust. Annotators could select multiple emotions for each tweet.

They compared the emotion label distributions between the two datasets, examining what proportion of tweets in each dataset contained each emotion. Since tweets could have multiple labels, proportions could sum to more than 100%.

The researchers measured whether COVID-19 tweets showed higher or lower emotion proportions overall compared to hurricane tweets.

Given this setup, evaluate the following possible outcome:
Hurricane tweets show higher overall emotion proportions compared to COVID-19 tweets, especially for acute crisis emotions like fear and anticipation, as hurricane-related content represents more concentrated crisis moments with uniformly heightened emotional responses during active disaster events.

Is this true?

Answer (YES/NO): NO